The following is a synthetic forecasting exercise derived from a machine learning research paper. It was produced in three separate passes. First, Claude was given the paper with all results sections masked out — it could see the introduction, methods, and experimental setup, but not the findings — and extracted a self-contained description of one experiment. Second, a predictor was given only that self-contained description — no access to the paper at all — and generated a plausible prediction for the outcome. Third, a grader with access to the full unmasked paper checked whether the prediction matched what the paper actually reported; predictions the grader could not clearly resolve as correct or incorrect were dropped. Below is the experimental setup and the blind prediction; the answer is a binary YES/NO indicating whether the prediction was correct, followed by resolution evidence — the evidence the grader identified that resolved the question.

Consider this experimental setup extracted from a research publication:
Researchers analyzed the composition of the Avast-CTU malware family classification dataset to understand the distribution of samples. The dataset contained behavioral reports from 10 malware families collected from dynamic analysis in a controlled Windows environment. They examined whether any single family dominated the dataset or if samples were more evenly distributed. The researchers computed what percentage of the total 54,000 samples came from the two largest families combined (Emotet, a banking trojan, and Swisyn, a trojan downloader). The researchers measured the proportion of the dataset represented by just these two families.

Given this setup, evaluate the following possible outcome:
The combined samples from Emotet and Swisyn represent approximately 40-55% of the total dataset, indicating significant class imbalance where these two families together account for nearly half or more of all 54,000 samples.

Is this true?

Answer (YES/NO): YES